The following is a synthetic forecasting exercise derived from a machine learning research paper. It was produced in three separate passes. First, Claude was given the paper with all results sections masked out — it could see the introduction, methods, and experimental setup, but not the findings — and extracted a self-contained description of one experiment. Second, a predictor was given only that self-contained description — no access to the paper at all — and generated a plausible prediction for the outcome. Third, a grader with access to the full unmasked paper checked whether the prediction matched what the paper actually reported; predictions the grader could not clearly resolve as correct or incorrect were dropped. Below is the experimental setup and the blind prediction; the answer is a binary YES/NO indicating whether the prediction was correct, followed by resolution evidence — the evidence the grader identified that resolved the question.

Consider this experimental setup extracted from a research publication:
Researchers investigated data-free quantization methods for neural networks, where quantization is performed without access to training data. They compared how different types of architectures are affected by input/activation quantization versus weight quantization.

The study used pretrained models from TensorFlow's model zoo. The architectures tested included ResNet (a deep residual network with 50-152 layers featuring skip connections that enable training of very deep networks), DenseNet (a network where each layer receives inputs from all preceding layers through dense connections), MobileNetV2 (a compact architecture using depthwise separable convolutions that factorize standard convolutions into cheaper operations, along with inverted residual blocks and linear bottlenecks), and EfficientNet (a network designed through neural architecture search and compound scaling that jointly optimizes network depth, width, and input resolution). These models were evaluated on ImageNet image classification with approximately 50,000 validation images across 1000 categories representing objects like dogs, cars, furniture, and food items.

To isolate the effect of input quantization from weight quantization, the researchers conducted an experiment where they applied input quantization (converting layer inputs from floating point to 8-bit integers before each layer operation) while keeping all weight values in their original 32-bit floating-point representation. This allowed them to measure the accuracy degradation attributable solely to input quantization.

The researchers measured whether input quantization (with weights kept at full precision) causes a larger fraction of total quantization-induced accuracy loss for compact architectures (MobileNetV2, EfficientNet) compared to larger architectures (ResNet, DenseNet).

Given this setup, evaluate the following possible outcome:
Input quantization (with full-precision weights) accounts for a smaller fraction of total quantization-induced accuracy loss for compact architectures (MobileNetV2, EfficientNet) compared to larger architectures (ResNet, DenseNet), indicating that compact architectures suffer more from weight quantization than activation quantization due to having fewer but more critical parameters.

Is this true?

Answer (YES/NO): NO